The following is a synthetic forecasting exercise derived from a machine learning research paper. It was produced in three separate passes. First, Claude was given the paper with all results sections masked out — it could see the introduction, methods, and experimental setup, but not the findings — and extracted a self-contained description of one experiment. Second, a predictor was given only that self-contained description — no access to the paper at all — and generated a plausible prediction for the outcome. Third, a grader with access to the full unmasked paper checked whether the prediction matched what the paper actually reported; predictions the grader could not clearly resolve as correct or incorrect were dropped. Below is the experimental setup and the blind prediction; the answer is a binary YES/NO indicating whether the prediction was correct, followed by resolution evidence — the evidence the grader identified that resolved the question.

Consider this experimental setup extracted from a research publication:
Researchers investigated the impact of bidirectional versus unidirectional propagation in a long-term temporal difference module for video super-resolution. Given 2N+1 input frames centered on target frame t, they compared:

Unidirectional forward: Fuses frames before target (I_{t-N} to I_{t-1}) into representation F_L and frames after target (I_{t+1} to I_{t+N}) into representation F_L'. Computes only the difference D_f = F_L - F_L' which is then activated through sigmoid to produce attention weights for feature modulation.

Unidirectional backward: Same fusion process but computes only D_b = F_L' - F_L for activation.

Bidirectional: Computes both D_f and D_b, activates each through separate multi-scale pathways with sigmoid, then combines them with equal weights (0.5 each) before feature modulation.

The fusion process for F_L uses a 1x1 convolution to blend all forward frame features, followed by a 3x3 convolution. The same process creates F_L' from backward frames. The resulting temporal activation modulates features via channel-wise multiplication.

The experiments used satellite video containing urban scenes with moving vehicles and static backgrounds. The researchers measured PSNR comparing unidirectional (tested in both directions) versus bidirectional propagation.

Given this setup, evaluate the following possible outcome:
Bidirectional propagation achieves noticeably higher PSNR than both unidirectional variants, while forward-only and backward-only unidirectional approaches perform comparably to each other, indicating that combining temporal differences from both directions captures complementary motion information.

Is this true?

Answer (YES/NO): NO